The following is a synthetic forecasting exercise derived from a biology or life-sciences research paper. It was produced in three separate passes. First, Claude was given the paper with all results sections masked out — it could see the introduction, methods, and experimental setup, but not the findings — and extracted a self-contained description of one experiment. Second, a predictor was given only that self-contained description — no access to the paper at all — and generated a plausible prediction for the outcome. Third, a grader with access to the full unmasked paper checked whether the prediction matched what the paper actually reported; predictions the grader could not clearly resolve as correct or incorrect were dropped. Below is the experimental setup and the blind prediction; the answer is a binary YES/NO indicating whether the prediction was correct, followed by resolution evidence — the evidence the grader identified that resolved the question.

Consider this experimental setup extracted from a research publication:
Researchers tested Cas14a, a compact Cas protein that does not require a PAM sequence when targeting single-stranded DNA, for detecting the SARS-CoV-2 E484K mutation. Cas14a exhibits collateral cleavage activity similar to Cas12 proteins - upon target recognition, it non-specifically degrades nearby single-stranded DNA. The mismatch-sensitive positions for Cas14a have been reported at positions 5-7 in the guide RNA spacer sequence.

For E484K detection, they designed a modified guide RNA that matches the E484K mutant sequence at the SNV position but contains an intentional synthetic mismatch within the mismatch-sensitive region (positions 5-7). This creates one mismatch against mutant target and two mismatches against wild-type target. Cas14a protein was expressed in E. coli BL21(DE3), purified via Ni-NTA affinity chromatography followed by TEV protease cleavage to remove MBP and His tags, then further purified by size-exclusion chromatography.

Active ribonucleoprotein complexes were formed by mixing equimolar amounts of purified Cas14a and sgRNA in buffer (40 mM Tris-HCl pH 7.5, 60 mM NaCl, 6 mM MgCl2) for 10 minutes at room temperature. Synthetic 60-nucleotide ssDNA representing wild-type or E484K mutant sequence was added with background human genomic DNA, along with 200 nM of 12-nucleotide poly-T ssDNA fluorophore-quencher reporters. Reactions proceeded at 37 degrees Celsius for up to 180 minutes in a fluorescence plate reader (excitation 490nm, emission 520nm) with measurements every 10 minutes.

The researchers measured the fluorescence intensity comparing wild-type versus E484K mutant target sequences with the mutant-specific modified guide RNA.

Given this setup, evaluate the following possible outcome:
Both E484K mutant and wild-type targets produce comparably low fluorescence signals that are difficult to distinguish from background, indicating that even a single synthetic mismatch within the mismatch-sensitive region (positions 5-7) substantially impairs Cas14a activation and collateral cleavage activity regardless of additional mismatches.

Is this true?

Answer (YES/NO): NO